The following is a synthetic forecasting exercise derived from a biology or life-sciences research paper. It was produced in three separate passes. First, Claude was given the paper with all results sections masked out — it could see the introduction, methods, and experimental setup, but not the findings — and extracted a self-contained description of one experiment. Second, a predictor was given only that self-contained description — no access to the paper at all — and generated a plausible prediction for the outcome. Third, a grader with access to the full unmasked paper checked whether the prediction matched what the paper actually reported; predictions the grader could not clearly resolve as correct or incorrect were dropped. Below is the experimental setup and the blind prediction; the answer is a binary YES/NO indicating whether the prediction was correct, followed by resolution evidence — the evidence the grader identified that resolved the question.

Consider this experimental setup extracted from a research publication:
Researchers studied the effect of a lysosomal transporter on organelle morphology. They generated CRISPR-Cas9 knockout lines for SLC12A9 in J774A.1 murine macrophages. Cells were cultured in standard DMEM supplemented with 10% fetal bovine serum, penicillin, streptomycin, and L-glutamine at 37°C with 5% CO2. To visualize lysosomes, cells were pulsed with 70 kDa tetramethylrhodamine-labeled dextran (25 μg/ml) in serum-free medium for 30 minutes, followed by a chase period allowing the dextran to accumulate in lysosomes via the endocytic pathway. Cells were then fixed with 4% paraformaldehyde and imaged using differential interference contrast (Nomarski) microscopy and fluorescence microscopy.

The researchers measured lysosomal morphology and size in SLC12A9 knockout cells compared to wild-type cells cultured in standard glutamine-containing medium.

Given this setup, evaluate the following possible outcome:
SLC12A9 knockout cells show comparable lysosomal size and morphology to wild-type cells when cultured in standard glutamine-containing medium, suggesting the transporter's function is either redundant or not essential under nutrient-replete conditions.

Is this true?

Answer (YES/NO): NO